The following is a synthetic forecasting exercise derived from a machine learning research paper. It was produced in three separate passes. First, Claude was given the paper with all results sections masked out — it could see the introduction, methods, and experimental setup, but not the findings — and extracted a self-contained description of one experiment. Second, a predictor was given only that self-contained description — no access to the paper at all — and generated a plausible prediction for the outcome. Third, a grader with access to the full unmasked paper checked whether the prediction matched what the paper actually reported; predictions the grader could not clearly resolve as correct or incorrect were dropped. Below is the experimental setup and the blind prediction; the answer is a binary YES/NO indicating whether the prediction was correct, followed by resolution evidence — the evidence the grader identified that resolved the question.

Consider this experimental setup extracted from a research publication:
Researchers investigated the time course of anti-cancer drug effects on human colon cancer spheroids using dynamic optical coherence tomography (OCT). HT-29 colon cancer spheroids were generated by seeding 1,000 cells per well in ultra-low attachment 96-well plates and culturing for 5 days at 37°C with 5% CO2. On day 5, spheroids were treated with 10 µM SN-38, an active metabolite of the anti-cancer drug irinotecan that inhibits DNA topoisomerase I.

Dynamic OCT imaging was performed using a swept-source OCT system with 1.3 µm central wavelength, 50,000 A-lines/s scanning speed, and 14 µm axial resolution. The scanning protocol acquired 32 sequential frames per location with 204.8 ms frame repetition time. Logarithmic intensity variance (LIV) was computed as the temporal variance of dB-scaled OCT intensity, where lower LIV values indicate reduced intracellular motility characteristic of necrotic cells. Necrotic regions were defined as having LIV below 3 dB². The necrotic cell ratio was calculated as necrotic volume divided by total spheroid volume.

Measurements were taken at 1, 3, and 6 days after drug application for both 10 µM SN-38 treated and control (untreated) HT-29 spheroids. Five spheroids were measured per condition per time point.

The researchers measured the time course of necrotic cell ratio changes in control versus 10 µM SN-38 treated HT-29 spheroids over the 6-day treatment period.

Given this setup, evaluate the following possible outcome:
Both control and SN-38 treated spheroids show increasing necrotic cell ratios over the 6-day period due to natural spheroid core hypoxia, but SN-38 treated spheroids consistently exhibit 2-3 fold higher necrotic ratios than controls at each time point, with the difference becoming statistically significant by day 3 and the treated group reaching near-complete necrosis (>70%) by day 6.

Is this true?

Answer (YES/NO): NO